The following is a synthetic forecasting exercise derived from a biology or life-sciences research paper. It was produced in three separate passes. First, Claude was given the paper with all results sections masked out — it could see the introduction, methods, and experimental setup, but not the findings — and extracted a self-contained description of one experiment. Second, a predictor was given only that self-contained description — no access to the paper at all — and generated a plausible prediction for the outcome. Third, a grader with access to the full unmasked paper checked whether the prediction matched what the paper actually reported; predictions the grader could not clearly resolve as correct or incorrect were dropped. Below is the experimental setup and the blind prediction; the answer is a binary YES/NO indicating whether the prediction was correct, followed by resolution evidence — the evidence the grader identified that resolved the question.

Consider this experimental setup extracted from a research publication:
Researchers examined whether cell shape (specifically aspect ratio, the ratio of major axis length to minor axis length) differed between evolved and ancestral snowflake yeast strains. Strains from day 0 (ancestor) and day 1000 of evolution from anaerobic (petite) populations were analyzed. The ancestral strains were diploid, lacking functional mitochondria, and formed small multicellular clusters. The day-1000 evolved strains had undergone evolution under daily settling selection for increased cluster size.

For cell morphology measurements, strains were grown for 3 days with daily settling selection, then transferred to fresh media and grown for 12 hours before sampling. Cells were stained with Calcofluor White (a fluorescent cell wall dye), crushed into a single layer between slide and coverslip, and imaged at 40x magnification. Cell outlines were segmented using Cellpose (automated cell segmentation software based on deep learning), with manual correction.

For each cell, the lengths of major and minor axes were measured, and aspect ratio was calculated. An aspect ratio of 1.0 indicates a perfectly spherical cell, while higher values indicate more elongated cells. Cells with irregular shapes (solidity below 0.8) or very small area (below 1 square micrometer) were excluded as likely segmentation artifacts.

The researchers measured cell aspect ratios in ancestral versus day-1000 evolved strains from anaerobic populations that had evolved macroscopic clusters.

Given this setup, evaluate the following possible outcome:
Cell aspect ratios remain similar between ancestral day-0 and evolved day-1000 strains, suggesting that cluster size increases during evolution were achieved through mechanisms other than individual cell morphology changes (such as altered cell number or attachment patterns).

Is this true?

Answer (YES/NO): NO